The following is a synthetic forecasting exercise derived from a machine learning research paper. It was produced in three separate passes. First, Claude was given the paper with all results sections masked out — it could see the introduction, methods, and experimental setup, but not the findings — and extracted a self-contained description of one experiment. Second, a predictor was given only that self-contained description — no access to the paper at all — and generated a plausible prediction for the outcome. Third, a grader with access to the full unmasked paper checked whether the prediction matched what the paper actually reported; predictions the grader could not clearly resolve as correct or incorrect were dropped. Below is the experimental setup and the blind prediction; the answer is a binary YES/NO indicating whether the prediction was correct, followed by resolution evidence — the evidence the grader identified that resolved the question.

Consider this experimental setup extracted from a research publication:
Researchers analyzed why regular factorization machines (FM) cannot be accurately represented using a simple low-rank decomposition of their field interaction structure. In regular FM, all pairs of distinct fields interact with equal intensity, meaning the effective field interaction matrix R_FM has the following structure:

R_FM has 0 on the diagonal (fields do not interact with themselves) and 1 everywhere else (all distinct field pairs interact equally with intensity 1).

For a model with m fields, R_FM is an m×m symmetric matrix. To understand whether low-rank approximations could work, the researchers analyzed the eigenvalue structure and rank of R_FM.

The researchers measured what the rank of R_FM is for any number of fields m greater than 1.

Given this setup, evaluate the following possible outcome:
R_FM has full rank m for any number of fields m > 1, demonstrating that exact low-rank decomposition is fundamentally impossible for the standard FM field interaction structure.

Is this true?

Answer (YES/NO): YES